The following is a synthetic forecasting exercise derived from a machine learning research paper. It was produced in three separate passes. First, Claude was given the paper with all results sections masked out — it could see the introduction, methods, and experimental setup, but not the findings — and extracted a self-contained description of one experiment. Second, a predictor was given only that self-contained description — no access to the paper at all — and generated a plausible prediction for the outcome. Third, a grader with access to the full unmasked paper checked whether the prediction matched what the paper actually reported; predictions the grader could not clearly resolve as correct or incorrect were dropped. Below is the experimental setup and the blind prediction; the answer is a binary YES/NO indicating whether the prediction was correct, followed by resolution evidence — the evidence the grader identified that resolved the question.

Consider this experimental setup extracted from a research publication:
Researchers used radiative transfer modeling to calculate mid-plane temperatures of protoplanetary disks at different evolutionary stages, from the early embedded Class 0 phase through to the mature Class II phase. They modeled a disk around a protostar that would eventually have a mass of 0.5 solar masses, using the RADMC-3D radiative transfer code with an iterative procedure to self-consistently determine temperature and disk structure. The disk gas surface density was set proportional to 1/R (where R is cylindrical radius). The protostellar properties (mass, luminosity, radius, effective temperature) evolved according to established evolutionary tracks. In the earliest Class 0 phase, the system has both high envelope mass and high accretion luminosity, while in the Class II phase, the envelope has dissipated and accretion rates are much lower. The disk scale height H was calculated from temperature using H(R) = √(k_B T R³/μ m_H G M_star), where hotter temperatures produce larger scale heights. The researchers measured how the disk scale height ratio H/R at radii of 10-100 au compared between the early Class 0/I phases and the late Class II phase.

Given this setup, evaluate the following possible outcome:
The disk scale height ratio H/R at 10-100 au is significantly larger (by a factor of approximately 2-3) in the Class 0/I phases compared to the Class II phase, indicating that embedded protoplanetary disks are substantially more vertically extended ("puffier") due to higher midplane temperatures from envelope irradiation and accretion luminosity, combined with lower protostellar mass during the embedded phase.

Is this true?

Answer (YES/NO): YES